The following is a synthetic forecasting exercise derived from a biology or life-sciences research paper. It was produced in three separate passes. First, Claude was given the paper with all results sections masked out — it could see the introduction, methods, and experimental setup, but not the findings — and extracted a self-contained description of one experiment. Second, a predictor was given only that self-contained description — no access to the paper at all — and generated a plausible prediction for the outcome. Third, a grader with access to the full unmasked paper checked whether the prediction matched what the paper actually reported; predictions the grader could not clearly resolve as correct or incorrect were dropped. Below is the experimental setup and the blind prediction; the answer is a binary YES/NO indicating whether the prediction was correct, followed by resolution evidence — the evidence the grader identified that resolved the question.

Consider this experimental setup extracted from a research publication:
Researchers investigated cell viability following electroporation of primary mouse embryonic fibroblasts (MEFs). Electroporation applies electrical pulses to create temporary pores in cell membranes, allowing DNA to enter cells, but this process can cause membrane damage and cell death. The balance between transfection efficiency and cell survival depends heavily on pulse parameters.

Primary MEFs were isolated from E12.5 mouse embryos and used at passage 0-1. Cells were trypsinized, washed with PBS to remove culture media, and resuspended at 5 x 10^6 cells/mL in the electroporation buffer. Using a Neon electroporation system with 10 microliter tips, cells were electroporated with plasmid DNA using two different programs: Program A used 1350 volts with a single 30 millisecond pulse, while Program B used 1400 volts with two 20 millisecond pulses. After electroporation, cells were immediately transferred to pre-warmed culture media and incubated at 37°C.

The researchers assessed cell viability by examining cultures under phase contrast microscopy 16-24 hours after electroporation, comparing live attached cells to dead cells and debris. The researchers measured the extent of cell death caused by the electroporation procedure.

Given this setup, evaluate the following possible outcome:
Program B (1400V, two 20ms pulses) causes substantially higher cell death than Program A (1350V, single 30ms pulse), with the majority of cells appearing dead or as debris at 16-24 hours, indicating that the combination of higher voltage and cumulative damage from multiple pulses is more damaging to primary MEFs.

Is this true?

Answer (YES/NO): NO